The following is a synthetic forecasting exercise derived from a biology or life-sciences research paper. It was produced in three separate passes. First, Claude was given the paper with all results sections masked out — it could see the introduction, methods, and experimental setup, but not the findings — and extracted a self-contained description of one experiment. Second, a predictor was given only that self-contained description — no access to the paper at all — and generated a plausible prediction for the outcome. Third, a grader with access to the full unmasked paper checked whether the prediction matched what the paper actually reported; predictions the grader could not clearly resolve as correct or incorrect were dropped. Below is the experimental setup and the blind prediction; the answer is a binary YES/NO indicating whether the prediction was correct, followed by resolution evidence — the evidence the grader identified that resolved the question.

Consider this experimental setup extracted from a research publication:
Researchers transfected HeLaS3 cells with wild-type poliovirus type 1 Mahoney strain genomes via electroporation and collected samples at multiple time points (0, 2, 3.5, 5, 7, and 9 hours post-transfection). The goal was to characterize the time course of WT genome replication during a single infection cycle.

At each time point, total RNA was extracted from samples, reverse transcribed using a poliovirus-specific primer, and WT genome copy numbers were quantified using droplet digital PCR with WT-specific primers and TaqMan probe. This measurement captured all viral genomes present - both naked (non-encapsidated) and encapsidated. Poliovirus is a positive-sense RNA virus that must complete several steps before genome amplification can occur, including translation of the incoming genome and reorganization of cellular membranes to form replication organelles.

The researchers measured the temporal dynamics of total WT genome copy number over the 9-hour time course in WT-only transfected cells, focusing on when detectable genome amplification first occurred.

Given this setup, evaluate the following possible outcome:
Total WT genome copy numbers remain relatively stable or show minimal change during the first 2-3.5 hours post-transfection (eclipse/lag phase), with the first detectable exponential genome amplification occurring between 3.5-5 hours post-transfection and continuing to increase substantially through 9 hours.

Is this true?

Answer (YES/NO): NO